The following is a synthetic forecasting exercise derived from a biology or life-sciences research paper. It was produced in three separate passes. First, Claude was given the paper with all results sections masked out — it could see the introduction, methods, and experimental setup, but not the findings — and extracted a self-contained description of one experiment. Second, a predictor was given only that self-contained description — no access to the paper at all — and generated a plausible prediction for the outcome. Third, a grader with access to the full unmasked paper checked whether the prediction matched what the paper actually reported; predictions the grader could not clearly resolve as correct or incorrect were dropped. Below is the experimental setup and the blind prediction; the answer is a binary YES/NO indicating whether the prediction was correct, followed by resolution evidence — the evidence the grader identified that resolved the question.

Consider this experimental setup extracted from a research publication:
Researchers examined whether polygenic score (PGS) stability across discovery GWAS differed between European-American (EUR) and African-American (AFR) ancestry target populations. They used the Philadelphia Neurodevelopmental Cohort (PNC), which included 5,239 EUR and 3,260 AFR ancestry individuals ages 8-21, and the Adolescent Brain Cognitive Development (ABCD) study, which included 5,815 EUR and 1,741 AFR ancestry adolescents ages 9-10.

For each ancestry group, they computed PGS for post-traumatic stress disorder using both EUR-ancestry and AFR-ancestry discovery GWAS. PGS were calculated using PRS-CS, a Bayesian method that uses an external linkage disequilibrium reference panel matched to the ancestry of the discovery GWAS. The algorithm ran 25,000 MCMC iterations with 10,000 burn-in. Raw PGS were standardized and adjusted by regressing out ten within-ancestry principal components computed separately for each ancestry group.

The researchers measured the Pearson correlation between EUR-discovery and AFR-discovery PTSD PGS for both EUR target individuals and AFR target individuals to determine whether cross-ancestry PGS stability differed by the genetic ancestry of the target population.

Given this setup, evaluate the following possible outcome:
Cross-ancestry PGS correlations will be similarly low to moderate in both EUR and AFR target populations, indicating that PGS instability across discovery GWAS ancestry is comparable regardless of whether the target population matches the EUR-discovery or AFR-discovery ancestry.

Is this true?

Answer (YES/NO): NO